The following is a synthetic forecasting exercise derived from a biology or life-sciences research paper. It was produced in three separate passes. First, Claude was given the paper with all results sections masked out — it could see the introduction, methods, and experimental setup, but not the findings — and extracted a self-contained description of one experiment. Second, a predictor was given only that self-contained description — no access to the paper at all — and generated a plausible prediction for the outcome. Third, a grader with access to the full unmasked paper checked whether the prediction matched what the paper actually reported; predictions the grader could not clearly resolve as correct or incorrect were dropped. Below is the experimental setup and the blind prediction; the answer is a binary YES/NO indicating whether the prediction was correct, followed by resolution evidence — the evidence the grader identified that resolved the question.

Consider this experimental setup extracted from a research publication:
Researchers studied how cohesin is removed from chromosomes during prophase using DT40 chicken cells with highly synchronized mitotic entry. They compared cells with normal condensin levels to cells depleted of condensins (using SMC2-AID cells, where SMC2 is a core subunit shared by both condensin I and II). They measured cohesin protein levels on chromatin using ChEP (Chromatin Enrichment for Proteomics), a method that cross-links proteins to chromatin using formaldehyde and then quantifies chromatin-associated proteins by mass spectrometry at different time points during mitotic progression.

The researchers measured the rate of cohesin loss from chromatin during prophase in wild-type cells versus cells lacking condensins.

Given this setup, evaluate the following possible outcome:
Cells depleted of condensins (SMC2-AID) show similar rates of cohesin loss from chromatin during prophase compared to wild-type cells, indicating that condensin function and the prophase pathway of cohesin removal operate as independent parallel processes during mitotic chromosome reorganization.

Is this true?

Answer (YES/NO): NO